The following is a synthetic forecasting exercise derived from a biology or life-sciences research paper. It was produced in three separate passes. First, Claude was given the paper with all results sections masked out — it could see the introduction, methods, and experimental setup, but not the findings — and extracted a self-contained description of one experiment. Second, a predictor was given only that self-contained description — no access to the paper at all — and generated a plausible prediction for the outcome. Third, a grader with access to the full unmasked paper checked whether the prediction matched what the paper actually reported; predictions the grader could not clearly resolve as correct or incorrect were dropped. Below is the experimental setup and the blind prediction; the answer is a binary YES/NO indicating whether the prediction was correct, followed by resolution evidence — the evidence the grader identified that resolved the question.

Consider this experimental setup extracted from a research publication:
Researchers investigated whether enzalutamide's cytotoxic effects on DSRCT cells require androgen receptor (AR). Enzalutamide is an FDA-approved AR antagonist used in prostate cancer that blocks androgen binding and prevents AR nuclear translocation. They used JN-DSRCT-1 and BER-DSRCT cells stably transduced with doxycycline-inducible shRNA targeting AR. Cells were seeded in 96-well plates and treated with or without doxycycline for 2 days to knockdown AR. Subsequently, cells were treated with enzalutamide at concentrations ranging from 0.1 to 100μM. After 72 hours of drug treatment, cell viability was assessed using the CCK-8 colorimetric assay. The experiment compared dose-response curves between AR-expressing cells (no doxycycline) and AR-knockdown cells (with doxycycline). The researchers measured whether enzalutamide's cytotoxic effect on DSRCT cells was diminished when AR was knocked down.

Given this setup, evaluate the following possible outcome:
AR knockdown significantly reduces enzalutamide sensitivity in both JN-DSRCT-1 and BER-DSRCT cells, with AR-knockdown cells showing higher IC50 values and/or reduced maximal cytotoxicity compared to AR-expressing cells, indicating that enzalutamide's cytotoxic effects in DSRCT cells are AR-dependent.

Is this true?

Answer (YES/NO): NO